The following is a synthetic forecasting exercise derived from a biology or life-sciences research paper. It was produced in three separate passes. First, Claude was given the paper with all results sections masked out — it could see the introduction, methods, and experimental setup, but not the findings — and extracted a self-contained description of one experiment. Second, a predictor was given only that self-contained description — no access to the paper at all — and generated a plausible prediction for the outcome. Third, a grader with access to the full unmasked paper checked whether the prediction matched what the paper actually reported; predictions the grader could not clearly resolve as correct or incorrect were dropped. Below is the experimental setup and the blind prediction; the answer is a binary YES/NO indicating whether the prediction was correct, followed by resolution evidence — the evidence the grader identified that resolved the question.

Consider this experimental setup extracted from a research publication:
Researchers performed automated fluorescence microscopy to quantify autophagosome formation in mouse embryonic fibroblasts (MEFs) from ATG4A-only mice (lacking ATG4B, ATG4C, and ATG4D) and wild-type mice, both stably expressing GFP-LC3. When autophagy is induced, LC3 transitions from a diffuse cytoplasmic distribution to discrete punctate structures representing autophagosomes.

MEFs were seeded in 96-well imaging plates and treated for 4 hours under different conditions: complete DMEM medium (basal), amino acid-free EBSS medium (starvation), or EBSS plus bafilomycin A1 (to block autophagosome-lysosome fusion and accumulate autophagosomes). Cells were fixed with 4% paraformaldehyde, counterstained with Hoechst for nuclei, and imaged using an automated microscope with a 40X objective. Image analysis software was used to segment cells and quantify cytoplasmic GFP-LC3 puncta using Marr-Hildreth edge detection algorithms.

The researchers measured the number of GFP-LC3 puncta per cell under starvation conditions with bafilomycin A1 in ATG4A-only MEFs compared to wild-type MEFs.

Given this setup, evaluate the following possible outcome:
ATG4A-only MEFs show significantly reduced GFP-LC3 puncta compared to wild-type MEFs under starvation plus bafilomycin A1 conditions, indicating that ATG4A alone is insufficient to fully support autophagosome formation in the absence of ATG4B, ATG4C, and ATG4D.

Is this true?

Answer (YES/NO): YES